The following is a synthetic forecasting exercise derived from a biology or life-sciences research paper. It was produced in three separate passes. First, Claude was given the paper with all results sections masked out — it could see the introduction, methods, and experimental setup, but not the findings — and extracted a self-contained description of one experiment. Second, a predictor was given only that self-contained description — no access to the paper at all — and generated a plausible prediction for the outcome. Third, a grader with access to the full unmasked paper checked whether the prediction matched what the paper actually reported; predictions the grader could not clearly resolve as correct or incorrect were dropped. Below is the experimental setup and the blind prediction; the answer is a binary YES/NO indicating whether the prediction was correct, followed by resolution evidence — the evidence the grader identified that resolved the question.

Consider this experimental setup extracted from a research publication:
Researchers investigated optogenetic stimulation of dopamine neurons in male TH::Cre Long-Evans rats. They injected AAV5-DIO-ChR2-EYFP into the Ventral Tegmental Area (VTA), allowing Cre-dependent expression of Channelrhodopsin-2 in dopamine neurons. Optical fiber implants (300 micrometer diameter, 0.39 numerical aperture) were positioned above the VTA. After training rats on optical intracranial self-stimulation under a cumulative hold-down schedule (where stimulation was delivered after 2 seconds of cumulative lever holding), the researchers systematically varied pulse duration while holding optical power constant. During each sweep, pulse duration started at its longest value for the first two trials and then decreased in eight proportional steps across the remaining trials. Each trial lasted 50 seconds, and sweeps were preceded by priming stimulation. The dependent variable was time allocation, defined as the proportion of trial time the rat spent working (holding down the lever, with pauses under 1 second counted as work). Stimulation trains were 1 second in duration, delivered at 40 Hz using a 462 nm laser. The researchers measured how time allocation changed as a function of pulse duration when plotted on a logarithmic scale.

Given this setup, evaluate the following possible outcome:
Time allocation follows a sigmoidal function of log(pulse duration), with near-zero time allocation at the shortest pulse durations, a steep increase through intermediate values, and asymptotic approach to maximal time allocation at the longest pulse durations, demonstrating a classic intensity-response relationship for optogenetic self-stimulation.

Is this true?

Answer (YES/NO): YES